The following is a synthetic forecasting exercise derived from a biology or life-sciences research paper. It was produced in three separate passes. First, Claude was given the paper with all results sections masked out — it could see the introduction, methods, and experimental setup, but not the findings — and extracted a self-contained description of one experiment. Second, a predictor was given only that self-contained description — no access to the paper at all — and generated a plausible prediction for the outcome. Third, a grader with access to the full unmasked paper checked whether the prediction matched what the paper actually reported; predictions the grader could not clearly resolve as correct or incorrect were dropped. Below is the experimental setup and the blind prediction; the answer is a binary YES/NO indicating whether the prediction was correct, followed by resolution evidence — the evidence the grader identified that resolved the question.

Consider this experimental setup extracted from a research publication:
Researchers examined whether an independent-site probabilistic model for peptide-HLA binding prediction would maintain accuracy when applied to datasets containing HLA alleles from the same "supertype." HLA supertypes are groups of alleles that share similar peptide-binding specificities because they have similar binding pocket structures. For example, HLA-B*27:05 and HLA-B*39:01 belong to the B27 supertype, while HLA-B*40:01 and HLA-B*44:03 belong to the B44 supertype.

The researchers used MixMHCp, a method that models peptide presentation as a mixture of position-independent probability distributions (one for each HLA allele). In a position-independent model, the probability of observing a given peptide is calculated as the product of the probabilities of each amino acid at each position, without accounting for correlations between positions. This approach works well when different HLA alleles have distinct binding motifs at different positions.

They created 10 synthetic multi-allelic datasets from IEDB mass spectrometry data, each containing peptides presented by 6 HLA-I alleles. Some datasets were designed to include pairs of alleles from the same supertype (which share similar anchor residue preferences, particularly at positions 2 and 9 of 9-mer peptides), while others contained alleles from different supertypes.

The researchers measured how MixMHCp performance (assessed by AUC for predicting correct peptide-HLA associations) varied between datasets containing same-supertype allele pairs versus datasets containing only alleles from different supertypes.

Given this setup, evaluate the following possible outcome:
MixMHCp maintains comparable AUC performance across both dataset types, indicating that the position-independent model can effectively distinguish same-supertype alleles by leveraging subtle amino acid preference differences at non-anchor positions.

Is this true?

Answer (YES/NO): NO